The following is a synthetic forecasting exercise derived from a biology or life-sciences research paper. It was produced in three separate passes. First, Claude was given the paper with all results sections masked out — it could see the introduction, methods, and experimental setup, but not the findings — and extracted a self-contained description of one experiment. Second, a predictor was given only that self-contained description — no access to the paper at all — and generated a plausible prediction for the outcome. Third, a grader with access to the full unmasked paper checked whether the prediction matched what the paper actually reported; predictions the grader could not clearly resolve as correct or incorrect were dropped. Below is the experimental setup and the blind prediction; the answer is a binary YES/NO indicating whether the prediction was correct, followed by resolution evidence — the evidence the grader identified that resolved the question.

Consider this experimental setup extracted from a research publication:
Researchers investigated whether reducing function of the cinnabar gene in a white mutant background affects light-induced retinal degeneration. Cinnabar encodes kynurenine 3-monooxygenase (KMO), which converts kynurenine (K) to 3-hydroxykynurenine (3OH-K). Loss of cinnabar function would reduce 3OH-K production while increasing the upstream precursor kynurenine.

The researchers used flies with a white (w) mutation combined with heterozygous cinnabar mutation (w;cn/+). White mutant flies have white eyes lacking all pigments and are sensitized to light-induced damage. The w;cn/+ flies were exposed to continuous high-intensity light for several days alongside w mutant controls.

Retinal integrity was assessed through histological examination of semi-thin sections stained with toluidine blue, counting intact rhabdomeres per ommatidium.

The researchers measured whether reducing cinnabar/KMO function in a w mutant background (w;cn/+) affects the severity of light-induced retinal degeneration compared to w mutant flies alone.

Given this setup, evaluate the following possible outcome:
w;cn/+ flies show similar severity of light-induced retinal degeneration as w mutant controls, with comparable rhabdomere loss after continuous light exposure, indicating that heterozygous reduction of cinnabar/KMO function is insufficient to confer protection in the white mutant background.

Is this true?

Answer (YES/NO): YES